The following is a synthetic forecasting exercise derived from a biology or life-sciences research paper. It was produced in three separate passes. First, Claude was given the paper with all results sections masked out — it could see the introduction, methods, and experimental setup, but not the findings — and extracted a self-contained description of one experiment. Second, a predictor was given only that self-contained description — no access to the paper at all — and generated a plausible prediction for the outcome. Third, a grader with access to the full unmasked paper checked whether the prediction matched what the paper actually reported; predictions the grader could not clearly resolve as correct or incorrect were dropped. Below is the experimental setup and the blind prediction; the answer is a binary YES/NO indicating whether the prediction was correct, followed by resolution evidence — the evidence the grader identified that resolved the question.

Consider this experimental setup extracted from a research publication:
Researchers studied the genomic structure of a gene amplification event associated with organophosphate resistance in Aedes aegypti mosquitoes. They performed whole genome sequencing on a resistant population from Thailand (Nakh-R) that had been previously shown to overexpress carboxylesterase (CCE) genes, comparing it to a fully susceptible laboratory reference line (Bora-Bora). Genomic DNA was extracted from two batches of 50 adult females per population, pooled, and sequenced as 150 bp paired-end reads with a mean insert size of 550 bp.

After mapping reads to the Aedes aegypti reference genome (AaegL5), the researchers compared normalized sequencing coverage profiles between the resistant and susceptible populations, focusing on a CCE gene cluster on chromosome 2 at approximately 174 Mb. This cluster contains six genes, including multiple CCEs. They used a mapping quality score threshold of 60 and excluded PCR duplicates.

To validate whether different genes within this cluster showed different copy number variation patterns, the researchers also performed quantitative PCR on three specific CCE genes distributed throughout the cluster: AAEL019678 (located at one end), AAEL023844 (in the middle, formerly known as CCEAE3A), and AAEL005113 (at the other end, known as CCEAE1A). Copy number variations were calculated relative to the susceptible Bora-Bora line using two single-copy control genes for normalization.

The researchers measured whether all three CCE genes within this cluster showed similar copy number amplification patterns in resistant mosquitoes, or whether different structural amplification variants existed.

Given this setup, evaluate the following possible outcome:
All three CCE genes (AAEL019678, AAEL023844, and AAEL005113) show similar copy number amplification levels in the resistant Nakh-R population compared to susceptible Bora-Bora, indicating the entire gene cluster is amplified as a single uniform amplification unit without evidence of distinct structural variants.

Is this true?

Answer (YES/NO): NO